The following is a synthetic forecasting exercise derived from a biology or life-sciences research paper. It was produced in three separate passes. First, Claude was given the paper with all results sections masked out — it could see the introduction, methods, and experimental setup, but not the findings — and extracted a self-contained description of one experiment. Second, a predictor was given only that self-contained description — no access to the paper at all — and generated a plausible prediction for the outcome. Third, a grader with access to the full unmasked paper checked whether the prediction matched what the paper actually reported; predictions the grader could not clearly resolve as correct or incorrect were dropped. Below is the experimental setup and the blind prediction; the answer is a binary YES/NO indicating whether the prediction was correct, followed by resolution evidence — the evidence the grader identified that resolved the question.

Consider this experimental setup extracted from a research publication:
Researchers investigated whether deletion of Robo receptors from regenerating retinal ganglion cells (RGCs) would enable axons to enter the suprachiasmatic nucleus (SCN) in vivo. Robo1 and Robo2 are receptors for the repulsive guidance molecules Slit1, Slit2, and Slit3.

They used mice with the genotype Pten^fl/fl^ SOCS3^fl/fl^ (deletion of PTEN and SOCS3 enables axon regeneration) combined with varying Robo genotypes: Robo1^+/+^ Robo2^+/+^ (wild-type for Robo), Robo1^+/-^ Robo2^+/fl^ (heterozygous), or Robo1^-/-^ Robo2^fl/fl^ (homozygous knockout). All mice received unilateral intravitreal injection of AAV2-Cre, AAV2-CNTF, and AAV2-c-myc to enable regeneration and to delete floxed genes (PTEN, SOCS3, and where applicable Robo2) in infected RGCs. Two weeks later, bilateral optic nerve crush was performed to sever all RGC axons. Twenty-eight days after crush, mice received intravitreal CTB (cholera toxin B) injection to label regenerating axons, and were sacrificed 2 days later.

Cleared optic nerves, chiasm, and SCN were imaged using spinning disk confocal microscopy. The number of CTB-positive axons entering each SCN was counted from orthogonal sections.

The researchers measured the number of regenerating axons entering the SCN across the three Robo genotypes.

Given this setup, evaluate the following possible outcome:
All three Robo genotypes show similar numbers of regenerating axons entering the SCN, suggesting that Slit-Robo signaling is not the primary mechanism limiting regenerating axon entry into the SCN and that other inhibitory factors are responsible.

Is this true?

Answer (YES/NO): NO